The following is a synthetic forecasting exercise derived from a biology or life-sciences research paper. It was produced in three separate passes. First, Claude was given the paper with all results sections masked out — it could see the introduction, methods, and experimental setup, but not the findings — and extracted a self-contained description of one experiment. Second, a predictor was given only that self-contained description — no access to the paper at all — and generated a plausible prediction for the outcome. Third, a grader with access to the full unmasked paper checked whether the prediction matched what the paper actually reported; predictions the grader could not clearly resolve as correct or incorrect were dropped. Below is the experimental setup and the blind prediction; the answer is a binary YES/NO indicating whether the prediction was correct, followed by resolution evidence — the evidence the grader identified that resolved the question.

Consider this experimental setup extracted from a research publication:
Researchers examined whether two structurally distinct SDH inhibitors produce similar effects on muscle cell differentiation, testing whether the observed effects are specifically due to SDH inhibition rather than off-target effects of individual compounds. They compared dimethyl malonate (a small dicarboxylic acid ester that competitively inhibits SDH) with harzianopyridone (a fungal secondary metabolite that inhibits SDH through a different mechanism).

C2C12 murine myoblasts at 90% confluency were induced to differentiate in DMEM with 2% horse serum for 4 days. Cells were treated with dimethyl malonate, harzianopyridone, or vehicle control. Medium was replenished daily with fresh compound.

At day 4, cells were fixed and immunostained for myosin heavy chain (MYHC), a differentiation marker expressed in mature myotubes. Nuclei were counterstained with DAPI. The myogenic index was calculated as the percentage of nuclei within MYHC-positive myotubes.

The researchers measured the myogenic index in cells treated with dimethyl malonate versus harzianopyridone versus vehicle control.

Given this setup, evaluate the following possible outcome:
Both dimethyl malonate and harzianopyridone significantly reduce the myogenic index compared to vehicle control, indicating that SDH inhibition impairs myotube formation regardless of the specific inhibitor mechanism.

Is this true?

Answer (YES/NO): YES